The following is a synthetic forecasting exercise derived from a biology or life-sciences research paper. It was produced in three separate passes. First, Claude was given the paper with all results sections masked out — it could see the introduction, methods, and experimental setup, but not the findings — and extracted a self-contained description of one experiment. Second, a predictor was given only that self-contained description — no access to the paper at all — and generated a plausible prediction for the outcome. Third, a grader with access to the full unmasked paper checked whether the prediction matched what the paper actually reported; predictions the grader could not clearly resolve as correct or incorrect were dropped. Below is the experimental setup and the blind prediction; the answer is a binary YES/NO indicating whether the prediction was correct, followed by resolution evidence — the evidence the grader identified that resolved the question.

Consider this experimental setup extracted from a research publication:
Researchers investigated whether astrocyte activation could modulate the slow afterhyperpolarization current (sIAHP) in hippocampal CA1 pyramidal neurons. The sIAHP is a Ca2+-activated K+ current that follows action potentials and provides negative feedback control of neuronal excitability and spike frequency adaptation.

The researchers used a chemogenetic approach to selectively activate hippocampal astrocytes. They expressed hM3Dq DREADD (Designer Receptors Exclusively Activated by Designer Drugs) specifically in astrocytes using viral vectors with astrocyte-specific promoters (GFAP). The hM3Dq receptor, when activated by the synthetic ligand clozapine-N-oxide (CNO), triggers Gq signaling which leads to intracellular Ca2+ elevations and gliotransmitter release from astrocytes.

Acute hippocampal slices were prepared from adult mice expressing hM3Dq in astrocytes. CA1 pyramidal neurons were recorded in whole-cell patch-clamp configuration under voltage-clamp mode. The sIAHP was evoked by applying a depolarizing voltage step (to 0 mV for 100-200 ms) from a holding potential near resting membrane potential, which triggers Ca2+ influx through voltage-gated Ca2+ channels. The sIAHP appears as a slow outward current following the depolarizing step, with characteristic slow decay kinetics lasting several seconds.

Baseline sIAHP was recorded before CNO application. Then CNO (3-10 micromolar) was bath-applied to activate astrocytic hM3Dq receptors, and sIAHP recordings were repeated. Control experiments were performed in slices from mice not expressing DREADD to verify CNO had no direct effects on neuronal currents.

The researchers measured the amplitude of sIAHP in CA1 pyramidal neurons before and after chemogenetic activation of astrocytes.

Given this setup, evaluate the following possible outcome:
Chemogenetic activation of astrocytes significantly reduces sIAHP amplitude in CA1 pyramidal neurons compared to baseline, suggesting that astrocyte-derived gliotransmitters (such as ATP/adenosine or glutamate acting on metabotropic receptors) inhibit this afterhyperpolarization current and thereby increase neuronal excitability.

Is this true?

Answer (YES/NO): NO